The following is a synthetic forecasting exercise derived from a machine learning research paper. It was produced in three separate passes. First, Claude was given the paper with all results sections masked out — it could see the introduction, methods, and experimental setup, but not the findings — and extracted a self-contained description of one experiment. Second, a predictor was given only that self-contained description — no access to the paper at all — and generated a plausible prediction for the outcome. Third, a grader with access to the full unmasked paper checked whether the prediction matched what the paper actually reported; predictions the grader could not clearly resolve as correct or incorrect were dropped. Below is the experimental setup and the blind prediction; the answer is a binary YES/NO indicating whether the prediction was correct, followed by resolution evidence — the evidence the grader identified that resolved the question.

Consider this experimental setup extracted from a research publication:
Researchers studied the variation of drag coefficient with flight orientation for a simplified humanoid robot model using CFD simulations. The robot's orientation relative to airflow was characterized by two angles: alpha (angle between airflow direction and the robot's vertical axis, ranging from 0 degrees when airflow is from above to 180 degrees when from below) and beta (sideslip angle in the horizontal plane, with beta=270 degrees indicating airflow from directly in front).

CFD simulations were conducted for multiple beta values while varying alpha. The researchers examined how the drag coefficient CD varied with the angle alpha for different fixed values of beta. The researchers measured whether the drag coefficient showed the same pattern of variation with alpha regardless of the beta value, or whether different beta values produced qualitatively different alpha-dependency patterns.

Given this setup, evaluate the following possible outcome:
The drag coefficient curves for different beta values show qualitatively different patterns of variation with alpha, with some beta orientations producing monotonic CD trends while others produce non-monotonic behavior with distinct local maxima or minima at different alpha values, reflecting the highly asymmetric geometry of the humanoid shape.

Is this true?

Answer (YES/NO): NO